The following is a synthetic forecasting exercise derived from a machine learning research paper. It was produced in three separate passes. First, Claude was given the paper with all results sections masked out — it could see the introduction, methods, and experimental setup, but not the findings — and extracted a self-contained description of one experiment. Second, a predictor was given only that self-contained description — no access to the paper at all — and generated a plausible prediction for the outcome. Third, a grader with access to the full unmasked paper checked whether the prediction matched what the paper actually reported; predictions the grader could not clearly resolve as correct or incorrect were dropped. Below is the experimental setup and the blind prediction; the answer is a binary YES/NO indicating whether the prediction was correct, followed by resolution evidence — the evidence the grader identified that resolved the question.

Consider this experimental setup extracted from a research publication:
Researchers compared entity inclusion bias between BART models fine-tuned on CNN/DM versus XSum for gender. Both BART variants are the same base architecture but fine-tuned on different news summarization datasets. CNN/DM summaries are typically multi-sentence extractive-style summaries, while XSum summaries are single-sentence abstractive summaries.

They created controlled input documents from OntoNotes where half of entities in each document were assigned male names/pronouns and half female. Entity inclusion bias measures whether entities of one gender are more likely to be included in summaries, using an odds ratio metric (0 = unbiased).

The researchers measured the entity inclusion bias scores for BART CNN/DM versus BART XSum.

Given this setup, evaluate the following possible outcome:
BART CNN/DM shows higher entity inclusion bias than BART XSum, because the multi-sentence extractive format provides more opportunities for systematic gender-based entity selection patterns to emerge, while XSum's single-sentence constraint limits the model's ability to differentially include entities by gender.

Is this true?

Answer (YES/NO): NO